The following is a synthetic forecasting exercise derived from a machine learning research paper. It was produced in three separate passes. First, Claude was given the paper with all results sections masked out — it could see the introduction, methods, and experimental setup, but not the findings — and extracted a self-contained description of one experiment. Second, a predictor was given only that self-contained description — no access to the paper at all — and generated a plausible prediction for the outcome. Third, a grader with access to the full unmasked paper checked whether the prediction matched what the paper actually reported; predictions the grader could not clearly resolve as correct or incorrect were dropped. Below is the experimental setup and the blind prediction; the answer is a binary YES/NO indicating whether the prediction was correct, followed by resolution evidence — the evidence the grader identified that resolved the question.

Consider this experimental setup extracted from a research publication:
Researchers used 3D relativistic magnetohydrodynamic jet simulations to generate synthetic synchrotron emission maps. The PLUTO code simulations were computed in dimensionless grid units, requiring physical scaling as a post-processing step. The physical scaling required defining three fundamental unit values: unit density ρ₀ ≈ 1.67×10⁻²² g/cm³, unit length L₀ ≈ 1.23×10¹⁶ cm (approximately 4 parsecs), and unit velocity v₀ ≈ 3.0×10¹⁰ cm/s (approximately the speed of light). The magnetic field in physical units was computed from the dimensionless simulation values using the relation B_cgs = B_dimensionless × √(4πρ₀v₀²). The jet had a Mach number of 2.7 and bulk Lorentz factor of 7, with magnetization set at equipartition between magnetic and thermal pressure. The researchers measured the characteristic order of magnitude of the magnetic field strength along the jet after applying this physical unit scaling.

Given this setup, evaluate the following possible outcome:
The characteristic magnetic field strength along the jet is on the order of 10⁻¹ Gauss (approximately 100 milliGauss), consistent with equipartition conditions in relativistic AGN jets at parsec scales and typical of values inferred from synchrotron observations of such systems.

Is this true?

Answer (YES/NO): NO